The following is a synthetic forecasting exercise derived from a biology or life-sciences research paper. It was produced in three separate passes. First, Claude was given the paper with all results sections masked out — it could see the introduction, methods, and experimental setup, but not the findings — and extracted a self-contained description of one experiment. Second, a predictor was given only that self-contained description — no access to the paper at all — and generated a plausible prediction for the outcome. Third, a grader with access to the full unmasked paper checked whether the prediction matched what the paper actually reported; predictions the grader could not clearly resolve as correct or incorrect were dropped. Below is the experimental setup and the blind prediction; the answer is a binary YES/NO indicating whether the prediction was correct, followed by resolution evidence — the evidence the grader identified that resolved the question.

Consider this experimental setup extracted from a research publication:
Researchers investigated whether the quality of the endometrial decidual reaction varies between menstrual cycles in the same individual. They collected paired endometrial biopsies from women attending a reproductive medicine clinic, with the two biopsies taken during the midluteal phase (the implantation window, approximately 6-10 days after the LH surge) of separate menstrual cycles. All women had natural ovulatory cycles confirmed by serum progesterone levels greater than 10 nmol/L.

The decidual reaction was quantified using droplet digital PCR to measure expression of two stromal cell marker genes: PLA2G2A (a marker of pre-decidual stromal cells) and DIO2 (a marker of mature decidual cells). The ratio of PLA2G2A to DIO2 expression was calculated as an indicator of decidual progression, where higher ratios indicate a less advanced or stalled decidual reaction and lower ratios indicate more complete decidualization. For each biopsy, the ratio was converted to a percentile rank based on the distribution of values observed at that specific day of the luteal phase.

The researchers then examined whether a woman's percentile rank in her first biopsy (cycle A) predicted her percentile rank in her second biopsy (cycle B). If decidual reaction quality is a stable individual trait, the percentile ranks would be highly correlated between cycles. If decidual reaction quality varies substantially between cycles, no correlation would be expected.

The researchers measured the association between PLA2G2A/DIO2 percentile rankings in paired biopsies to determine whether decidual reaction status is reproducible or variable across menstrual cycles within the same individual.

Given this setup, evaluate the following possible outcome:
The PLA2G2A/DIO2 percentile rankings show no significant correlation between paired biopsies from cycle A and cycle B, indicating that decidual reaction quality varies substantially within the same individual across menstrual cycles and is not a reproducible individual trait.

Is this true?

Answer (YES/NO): NO